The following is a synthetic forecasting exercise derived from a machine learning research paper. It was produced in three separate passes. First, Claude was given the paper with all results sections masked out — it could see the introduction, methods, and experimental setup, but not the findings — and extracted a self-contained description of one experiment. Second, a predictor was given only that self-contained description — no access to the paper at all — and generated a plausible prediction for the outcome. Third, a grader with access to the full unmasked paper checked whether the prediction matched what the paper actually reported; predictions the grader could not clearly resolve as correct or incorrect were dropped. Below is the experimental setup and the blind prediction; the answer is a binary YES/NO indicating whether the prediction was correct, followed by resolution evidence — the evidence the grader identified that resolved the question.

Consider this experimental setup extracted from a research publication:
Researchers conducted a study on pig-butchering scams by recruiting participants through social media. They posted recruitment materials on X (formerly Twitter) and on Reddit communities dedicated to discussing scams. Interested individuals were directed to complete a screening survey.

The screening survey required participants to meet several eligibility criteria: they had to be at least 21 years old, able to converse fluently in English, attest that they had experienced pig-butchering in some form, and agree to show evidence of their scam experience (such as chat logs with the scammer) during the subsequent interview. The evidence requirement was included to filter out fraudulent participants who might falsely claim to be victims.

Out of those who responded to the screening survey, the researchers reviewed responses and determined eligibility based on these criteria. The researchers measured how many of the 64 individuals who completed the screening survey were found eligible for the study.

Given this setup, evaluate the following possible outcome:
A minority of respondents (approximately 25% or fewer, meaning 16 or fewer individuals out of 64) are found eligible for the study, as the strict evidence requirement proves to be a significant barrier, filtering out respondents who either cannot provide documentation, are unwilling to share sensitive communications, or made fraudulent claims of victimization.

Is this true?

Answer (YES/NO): NO